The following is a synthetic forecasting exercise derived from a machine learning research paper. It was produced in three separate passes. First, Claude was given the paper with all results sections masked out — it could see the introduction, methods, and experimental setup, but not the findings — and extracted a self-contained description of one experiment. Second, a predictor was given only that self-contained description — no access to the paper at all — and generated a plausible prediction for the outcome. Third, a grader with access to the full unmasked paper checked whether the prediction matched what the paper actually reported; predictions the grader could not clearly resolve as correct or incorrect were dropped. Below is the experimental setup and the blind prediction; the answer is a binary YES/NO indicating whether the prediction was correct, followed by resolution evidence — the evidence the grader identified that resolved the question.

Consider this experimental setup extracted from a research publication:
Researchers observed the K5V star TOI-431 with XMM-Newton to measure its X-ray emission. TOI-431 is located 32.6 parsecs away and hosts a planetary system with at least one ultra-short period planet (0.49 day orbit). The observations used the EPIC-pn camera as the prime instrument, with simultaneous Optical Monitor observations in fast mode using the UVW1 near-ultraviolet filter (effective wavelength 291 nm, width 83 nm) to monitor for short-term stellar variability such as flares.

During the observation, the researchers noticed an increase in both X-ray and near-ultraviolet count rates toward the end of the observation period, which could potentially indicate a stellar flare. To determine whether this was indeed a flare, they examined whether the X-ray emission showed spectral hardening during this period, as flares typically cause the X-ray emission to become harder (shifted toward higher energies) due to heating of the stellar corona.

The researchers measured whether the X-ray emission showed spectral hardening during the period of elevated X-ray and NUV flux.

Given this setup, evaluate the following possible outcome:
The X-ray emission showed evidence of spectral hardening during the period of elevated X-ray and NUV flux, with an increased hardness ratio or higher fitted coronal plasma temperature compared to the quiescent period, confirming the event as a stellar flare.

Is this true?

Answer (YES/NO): NO